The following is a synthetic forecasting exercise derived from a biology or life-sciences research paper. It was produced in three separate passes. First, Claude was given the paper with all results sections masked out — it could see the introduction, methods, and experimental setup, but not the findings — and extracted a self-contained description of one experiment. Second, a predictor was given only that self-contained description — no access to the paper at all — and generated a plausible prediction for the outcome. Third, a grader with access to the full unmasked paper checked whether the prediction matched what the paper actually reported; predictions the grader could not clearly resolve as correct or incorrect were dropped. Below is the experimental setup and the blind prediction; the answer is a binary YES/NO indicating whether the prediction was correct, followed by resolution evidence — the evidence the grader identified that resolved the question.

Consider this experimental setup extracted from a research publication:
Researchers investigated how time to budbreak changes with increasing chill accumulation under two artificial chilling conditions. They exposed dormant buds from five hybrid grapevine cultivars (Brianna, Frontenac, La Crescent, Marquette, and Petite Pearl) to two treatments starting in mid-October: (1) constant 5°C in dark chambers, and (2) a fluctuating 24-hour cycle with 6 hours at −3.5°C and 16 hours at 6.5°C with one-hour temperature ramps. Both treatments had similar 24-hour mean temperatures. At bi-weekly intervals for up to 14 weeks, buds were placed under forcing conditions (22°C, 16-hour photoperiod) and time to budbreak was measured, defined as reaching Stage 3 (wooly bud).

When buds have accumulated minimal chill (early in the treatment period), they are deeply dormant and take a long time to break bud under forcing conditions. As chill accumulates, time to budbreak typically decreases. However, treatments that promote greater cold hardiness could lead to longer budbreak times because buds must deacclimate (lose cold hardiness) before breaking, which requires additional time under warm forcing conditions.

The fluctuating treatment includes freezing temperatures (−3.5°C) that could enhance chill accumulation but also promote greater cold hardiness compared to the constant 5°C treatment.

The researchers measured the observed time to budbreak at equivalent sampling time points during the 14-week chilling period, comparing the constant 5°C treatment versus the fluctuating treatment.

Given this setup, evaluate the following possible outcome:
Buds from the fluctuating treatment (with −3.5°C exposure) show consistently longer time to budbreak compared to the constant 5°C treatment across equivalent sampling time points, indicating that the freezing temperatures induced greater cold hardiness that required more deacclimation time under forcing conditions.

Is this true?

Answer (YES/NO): YES